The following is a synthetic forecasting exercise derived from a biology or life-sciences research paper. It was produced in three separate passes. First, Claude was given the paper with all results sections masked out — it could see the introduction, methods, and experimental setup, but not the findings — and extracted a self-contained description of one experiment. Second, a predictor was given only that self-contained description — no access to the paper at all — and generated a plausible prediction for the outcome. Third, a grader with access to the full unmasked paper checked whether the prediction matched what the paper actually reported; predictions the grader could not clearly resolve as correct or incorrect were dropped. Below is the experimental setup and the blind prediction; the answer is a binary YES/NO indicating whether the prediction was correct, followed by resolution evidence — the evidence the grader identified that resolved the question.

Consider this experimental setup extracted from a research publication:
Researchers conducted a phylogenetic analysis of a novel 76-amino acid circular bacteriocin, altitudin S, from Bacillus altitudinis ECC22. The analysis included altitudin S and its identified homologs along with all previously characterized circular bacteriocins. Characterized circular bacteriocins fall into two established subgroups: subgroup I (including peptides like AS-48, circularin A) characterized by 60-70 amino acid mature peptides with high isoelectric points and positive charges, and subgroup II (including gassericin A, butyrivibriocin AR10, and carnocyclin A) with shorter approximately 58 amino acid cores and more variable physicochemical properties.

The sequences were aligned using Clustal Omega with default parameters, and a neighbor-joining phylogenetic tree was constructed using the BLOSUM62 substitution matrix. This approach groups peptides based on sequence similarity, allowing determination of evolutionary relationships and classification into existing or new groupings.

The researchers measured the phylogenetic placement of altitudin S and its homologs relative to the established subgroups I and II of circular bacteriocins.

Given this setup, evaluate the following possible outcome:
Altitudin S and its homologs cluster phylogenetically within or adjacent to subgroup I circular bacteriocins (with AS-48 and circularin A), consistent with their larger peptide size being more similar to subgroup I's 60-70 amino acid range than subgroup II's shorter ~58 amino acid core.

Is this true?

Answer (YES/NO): NO